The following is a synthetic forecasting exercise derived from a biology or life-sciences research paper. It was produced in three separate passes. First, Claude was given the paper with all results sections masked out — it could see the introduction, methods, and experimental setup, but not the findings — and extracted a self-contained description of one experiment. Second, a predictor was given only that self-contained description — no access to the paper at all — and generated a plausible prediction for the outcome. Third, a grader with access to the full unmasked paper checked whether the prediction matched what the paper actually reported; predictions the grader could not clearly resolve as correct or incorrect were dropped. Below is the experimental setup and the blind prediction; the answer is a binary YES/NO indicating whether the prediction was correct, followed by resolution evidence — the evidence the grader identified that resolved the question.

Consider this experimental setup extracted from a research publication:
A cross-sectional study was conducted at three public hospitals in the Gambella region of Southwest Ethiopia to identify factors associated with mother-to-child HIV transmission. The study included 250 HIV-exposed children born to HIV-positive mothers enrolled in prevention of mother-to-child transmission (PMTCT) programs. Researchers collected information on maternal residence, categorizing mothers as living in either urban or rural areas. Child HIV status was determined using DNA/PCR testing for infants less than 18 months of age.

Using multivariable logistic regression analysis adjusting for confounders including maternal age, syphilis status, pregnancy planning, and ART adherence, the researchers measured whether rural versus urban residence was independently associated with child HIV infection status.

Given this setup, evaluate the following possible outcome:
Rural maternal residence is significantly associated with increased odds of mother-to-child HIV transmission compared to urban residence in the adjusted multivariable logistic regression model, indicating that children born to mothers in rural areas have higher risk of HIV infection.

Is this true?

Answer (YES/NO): YES